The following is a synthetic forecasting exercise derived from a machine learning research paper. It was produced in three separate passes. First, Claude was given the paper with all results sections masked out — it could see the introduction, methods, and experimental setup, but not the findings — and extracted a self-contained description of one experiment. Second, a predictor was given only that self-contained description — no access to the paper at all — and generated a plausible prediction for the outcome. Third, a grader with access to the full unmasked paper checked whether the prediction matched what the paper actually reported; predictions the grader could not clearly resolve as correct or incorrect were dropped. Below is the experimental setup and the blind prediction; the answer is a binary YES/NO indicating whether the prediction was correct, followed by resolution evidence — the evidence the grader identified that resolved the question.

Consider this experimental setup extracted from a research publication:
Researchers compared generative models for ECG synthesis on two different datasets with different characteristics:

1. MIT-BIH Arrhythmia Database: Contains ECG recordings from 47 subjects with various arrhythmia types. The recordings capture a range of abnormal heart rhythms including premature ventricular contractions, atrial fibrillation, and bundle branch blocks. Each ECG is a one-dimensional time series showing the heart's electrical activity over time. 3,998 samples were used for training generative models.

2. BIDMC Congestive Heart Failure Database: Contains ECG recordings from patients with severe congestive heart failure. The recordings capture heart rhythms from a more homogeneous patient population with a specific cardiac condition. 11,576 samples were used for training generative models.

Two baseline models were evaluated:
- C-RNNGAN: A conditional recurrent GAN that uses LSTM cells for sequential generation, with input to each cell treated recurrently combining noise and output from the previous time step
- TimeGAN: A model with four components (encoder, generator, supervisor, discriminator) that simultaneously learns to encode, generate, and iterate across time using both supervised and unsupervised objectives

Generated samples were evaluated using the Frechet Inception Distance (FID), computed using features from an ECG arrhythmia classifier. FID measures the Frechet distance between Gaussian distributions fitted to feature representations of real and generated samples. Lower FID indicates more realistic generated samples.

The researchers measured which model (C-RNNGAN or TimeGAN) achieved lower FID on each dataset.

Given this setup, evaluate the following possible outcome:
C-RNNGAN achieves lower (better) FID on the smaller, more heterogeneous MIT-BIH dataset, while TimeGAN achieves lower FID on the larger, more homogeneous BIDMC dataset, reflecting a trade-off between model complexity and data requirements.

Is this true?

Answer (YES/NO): YES